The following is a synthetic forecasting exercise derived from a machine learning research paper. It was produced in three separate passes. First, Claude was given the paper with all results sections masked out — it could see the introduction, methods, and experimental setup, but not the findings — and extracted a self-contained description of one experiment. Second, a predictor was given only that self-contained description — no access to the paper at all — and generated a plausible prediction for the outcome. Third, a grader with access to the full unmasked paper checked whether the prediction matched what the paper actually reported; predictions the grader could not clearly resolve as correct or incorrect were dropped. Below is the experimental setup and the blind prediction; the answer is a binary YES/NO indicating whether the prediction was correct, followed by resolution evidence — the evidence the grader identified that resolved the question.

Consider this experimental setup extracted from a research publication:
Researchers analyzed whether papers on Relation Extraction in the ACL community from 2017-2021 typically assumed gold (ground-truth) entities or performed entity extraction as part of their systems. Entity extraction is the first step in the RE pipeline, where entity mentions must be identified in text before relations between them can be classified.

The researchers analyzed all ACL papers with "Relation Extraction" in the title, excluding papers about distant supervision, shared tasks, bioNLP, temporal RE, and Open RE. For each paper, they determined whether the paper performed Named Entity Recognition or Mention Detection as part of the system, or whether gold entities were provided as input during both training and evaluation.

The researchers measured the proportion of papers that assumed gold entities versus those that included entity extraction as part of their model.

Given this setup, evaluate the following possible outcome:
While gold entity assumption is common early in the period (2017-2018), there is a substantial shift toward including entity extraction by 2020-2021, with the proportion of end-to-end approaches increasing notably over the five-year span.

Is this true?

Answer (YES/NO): NO